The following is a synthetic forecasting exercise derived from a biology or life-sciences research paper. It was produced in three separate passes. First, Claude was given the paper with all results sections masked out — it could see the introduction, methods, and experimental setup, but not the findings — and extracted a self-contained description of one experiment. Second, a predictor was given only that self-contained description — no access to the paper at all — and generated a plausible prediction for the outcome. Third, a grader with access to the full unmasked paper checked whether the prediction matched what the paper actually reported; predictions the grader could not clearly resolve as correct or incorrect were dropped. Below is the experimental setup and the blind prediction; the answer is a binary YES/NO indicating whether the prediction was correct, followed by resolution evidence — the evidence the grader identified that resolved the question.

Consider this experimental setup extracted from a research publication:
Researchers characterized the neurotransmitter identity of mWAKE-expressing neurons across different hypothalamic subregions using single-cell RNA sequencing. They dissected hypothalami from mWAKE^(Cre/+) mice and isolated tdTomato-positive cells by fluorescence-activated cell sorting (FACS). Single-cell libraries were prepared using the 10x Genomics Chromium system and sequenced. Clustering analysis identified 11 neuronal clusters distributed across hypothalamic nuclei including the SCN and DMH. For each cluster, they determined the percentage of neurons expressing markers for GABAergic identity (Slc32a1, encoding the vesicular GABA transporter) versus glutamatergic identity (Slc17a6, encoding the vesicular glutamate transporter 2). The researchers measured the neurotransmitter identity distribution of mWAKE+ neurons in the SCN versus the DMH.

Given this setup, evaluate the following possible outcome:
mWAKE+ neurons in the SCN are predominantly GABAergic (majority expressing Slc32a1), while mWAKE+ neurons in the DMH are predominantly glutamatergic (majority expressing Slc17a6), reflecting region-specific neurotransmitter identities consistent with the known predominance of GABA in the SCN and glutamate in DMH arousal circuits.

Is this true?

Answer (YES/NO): YES